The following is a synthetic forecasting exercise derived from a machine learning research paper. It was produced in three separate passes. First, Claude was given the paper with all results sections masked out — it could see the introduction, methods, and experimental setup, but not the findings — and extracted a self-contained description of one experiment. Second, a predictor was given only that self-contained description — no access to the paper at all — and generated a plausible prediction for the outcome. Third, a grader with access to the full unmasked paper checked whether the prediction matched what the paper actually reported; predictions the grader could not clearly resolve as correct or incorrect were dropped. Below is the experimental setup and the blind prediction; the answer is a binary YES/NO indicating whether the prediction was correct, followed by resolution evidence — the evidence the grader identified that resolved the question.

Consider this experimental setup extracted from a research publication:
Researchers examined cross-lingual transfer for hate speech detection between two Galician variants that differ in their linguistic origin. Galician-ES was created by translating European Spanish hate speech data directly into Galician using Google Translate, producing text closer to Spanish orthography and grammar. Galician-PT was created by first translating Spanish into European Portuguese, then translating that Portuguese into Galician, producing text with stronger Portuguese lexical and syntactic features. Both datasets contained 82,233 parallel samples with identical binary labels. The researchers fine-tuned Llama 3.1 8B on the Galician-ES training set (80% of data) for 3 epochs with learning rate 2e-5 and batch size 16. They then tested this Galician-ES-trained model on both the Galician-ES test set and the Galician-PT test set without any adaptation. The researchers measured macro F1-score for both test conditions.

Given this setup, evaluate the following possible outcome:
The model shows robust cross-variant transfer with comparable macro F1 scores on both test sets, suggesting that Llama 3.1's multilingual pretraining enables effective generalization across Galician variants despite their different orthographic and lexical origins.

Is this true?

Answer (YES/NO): NO